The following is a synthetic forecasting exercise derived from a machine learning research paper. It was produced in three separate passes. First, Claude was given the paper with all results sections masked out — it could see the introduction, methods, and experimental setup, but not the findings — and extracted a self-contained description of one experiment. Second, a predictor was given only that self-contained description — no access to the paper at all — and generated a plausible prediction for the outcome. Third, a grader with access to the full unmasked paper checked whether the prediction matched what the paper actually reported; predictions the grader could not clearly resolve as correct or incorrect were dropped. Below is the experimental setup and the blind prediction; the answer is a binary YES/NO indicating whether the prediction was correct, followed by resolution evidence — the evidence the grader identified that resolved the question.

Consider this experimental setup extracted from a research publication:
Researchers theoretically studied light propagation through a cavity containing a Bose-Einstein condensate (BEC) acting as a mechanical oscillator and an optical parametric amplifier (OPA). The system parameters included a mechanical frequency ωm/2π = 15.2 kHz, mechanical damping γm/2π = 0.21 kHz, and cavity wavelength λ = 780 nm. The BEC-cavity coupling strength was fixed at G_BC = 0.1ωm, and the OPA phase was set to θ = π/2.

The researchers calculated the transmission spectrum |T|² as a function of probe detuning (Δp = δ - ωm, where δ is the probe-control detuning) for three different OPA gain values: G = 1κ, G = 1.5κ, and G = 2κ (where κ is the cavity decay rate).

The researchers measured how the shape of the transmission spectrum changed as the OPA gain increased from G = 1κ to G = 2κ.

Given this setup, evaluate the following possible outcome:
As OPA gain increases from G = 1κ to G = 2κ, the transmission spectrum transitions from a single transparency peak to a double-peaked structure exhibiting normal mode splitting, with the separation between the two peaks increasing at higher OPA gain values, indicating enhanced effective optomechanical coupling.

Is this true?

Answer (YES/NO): NO